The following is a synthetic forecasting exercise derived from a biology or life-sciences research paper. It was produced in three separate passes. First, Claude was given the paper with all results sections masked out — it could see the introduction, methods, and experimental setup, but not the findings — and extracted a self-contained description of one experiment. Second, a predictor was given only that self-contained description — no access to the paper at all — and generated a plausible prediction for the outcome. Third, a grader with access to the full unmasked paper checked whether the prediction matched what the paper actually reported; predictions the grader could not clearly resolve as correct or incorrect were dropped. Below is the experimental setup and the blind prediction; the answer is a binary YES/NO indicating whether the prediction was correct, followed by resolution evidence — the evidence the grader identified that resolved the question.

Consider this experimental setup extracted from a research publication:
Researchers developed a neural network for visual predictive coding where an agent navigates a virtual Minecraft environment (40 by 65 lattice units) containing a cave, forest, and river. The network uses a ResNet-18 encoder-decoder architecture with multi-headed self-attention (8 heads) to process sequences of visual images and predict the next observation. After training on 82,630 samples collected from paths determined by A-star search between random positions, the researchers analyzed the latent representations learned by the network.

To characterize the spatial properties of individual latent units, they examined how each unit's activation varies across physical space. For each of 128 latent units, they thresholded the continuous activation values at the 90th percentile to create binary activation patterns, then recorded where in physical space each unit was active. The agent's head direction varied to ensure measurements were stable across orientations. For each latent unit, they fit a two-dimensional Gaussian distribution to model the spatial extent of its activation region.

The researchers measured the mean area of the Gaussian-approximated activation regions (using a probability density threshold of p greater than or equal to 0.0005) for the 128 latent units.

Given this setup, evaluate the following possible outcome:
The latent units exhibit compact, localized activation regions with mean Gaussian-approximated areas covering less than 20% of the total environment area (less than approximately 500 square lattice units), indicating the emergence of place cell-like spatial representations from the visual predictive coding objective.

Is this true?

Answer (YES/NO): YES